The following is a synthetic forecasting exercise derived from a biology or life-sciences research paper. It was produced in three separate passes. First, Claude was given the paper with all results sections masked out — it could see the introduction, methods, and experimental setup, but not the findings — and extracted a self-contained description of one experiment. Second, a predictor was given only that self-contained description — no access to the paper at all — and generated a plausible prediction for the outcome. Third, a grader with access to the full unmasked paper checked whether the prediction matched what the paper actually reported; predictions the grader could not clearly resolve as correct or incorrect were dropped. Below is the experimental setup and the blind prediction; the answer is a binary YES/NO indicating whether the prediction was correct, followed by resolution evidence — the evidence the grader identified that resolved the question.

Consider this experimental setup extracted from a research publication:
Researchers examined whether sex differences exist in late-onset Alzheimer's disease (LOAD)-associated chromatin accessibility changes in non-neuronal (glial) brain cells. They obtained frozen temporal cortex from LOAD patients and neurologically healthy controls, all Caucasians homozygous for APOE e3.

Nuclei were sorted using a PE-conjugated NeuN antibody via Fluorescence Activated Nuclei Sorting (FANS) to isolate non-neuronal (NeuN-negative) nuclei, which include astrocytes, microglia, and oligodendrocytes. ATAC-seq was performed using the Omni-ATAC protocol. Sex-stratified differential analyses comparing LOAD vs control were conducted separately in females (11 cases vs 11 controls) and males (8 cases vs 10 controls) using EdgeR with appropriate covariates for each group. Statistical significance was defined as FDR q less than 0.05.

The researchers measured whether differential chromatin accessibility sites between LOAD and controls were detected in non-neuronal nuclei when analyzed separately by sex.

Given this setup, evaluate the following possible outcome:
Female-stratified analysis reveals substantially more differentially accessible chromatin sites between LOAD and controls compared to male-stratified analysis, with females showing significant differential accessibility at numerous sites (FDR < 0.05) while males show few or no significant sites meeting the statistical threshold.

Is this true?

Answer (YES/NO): YES